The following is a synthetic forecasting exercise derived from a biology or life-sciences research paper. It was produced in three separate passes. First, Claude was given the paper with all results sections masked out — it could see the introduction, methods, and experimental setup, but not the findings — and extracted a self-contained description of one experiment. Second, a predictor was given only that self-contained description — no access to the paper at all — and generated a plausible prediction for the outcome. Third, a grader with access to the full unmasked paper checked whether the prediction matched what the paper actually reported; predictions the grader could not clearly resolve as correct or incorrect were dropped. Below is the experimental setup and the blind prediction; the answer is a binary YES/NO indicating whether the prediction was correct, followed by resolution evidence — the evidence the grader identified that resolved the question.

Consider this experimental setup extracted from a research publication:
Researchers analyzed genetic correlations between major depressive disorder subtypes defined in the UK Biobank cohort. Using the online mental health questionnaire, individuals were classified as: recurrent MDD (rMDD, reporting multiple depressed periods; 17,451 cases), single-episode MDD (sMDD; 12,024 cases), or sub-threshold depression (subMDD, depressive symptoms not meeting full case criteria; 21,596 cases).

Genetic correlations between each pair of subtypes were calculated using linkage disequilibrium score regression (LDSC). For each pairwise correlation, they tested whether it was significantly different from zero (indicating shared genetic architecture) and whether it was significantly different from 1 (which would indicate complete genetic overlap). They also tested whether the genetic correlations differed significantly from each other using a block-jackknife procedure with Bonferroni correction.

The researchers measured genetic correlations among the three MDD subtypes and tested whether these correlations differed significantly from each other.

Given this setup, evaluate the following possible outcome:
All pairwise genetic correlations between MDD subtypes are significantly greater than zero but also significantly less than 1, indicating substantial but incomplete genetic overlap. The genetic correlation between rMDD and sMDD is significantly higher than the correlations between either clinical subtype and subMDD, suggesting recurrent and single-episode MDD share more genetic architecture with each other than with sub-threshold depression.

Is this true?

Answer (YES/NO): NO